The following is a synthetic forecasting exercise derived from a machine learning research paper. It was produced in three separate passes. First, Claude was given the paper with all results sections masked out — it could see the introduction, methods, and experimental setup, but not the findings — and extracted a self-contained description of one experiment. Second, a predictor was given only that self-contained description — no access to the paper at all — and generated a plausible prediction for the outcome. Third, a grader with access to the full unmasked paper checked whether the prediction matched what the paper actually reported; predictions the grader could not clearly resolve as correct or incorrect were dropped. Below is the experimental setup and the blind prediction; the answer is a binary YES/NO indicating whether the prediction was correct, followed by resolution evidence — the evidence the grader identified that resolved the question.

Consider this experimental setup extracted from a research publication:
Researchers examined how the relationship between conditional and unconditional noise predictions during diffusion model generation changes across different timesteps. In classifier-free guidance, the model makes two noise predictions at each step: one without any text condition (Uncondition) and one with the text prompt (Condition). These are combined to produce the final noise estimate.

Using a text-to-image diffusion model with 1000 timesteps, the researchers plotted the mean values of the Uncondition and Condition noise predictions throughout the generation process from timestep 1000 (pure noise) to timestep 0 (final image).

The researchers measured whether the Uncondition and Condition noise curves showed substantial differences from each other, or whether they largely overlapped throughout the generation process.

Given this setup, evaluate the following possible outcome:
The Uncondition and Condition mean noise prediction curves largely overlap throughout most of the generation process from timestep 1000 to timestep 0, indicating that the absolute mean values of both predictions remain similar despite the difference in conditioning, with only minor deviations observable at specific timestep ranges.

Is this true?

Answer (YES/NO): YES